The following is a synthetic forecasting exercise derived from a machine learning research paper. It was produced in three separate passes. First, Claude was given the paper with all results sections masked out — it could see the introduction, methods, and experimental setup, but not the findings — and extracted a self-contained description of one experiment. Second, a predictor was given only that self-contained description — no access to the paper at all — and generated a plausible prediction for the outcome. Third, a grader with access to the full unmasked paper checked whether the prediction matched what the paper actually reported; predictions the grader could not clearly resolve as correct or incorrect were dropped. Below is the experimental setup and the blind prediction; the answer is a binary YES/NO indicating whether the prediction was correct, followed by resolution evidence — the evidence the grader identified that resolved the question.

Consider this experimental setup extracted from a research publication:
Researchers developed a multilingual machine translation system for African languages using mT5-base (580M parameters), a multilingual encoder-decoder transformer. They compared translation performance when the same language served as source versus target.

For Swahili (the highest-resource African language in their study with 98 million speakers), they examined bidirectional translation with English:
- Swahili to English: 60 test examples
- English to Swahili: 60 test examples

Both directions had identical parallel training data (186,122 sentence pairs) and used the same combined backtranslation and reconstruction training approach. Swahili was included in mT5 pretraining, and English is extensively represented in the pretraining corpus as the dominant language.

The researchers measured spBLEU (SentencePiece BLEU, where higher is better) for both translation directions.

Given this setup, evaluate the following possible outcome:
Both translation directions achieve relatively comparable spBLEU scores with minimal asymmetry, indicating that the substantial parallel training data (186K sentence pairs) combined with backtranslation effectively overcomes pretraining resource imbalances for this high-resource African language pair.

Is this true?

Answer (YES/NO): NO